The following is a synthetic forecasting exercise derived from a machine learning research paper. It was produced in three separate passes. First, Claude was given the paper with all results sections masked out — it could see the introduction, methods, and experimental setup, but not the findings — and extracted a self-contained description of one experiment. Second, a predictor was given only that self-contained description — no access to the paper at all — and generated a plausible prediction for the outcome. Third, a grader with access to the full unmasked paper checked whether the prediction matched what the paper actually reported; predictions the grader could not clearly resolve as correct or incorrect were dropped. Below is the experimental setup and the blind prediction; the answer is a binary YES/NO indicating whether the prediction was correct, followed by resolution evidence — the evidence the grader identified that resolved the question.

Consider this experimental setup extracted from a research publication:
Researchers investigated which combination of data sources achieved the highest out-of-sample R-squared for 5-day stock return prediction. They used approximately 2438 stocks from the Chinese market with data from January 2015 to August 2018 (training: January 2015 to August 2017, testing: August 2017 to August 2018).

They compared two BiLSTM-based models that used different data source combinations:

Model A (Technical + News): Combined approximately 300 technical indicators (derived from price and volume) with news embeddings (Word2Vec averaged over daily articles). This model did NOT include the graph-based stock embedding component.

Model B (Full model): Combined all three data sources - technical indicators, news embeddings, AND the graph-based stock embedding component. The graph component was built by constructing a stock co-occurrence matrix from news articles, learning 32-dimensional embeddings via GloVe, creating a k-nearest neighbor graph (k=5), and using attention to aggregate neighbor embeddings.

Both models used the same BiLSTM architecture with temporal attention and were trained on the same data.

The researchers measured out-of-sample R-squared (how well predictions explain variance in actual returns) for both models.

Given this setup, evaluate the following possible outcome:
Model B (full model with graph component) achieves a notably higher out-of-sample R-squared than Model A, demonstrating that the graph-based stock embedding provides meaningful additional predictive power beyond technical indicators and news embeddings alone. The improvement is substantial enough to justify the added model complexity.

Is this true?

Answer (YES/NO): NO